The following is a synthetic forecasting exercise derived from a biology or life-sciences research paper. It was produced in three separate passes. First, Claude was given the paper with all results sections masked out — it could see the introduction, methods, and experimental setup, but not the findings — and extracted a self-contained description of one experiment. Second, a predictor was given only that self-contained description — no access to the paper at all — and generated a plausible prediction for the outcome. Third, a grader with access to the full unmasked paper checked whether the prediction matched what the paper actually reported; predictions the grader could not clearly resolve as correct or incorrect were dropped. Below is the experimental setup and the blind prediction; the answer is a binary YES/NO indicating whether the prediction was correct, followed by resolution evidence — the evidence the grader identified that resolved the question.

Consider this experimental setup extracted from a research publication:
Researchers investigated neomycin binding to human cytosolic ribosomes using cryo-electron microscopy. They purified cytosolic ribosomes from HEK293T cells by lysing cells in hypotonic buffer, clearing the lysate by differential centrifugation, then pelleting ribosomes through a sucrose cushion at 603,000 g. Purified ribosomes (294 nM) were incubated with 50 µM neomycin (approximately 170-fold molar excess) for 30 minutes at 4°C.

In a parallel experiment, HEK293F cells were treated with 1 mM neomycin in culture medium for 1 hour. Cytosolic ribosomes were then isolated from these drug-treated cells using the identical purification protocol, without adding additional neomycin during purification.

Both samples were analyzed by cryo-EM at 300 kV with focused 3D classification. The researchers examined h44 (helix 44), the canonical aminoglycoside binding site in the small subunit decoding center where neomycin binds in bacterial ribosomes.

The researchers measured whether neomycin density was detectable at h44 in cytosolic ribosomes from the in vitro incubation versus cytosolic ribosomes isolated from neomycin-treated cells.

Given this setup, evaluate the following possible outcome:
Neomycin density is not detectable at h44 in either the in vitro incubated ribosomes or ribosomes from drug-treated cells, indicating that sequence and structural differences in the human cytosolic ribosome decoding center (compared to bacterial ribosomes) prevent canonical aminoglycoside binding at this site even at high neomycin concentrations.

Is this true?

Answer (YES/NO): NO